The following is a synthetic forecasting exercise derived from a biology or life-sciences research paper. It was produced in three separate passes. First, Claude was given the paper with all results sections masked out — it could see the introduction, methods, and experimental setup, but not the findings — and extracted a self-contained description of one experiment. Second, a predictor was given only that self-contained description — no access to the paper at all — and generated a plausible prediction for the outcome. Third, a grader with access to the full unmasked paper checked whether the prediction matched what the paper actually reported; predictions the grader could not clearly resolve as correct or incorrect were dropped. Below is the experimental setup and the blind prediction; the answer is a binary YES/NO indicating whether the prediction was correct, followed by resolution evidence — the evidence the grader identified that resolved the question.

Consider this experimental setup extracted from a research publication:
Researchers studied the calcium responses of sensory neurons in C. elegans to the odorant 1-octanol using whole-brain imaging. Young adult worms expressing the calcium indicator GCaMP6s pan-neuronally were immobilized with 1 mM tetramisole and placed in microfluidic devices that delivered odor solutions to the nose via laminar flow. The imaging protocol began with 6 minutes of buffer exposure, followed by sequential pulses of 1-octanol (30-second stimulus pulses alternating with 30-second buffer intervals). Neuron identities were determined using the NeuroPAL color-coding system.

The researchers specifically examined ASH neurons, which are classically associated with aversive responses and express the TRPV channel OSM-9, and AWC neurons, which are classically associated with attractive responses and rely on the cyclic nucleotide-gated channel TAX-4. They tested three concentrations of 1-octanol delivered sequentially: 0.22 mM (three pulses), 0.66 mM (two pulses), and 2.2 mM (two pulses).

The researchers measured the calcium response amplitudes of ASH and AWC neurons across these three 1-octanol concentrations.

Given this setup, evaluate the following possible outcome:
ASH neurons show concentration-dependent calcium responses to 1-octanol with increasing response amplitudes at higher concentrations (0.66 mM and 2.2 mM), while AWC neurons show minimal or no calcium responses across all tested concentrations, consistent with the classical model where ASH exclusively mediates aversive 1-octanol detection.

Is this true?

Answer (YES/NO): NO